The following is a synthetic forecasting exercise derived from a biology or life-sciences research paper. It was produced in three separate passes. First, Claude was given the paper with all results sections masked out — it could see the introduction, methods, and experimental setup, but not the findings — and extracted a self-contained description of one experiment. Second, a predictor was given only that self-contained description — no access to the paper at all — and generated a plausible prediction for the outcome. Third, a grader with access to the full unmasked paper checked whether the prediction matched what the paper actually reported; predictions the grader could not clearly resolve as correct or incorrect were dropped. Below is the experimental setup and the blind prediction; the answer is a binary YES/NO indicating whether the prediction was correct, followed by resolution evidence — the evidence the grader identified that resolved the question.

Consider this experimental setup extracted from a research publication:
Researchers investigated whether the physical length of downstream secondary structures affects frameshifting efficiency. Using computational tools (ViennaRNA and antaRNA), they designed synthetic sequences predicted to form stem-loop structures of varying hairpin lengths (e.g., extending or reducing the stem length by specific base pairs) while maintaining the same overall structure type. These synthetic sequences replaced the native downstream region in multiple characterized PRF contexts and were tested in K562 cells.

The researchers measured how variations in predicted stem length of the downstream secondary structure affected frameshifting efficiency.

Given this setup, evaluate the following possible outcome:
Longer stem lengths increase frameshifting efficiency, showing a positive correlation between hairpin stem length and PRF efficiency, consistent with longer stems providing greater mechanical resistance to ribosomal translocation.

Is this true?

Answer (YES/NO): NO